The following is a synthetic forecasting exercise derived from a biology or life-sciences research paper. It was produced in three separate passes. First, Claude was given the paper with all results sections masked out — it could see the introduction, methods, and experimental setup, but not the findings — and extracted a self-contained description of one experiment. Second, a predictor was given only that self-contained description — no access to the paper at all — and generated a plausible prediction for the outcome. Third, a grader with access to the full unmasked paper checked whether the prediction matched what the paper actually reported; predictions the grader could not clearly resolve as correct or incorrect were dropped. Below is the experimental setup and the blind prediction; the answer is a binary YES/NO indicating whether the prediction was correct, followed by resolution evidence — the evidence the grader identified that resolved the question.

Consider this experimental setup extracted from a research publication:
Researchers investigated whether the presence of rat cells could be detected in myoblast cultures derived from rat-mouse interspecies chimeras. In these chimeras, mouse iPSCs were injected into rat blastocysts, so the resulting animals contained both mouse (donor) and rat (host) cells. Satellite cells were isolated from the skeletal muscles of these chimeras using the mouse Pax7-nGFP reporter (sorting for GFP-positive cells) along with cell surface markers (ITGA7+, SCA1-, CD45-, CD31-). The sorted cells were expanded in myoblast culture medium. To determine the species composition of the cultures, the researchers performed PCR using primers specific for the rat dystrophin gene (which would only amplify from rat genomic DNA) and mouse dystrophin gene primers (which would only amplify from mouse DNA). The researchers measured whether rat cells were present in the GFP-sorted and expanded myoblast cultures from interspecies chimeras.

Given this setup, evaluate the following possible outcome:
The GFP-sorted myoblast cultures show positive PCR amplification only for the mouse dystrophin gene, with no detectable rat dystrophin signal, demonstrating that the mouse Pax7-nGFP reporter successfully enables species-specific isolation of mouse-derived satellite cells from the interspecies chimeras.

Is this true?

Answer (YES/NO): YES